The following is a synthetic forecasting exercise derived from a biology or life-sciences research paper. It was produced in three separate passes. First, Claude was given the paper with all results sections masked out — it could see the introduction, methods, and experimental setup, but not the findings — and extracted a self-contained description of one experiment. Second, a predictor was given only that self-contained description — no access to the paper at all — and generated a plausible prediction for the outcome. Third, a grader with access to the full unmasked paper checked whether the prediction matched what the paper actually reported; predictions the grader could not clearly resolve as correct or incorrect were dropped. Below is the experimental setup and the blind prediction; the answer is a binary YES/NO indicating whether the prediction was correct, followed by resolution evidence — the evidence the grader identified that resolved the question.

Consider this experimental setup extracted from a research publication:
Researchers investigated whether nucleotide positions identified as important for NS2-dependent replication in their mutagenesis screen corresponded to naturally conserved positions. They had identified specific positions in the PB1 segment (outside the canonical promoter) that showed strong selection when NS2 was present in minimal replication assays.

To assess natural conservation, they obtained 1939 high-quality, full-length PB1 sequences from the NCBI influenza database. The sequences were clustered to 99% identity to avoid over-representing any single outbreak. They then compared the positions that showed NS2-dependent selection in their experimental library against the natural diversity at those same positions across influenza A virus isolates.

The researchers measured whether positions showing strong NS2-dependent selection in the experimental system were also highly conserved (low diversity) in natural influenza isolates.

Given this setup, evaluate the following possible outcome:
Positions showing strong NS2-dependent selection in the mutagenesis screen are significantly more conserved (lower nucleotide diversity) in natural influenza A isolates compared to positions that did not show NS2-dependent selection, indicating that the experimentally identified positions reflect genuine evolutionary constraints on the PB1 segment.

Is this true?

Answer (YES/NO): YES